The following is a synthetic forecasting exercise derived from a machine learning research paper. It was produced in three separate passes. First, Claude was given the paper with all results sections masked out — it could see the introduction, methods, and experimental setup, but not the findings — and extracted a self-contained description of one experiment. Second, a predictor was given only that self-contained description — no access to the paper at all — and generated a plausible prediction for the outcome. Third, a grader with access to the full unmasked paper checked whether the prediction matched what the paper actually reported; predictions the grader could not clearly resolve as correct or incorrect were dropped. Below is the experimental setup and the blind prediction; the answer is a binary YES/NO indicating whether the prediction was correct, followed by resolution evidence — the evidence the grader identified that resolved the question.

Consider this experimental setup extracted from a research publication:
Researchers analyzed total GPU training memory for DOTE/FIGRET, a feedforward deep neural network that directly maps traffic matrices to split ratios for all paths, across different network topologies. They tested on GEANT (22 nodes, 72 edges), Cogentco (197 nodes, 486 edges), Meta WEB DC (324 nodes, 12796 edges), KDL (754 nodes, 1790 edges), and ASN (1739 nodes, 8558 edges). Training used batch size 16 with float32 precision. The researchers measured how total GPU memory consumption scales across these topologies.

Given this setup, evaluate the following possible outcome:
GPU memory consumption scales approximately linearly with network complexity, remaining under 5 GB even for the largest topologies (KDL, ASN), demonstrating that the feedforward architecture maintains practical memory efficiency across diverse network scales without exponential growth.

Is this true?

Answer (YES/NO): NO